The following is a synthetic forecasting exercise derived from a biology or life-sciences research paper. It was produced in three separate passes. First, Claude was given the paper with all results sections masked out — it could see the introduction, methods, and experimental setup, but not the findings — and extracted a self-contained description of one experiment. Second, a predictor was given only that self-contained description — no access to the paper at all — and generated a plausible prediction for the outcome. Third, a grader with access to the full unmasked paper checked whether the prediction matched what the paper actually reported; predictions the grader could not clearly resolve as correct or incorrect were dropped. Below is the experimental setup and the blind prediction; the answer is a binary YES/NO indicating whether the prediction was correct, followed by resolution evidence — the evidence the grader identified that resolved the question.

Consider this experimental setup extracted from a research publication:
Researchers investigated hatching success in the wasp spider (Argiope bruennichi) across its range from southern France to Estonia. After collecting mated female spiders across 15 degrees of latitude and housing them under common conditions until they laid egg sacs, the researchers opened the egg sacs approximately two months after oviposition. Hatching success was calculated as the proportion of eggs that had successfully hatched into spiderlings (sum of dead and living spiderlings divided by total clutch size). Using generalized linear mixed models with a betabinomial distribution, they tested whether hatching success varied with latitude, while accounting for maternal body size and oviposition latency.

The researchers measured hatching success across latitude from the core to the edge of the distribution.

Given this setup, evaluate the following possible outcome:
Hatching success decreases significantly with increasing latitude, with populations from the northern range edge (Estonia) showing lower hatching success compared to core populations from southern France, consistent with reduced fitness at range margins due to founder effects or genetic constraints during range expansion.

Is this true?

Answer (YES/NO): NO